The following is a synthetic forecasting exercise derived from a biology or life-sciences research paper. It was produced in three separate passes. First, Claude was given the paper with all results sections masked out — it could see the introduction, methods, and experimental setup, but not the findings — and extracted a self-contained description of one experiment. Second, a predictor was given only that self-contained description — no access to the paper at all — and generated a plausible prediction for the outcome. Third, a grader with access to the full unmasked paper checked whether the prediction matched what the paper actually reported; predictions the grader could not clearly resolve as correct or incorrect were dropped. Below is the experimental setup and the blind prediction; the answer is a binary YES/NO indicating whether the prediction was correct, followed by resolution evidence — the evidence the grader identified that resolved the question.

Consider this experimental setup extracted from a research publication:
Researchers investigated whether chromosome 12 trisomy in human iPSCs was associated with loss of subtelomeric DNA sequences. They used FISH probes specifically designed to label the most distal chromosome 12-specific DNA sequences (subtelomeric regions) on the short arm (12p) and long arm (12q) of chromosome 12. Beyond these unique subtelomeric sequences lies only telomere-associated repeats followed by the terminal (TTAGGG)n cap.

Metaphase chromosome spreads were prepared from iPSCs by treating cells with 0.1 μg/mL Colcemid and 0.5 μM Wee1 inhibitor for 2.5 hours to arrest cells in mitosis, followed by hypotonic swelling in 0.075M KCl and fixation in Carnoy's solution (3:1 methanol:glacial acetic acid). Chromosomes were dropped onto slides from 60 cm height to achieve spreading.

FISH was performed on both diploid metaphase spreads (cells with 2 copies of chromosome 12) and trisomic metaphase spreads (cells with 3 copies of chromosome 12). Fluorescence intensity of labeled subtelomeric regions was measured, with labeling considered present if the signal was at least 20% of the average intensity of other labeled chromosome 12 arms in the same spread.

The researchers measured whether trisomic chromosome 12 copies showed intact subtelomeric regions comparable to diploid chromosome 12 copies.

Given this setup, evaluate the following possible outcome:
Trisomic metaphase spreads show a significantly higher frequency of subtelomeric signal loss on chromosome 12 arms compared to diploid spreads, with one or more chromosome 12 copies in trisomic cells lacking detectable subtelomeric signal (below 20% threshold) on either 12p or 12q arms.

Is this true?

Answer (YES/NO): YES